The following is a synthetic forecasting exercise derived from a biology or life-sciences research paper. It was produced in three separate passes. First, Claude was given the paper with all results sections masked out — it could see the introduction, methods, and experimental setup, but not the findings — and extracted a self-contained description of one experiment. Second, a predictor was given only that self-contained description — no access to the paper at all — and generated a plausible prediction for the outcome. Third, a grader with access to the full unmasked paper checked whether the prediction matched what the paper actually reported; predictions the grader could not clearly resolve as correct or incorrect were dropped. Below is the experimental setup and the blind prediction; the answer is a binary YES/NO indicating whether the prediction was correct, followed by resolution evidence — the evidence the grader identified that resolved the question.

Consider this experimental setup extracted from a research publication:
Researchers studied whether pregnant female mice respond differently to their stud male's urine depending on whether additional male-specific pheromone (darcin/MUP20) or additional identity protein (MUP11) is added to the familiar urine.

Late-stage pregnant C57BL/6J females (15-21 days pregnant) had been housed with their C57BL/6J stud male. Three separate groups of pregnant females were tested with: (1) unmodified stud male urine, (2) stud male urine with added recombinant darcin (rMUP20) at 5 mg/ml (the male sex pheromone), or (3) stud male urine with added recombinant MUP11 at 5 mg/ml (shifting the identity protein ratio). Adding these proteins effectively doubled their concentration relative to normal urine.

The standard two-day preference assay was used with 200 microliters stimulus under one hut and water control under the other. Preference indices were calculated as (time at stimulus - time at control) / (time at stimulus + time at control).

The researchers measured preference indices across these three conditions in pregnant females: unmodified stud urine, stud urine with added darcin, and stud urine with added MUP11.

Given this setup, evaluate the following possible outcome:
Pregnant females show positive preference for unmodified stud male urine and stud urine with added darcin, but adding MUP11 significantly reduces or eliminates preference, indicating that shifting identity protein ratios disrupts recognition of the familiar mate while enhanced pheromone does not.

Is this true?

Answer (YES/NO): NO